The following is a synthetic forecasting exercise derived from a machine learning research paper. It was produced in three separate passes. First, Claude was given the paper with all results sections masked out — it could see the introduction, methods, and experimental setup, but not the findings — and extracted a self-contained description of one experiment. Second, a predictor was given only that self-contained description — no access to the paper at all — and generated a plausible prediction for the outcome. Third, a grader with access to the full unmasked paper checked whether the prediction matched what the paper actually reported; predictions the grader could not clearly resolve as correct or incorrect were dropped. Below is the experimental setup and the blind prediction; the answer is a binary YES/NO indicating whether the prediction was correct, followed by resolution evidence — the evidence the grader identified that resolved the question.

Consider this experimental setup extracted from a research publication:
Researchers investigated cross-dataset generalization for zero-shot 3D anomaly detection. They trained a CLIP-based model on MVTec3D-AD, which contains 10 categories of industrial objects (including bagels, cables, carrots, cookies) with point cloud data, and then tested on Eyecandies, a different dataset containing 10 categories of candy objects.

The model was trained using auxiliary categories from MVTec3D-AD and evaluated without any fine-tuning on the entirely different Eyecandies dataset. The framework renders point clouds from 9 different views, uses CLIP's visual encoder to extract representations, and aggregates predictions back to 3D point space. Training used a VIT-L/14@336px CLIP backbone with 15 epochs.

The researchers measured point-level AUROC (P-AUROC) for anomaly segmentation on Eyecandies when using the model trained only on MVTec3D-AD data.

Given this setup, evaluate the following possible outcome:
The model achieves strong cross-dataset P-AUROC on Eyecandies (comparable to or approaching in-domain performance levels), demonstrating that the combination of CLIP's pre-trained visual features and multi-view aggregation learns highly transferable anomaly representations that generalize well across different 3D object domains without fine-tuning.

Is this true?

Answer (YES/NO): YES